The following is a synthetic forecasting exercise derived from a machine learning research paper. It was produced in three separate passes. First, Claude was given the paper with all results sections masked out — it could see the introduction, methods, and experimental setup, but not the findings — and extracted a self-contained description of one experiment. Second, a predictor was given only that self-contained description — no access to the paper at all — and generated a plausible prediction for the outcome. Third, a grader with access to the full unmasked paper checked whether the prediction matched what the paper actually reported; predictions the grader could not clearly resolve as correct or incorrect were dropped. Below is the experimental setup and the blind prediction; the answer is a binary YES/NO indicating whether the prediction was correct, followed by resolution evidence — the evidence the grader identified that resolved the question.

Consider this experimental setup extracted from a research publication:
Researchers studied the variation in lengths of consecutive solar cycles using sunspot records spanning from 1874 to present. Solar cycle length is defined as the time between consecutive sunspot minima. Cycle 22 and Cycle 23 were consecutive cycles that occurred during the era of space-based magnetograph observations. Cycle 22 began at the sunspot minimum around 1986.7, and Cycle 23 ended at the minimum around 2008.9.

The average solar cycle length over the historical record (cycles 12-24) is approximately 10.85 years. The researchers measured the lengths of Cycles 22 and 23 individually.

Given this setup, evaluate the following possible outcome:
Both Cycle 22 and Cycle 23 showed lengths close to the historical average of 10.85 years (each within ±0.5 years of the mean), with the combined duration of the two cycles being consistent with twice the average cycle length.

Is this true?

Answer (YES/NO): NO